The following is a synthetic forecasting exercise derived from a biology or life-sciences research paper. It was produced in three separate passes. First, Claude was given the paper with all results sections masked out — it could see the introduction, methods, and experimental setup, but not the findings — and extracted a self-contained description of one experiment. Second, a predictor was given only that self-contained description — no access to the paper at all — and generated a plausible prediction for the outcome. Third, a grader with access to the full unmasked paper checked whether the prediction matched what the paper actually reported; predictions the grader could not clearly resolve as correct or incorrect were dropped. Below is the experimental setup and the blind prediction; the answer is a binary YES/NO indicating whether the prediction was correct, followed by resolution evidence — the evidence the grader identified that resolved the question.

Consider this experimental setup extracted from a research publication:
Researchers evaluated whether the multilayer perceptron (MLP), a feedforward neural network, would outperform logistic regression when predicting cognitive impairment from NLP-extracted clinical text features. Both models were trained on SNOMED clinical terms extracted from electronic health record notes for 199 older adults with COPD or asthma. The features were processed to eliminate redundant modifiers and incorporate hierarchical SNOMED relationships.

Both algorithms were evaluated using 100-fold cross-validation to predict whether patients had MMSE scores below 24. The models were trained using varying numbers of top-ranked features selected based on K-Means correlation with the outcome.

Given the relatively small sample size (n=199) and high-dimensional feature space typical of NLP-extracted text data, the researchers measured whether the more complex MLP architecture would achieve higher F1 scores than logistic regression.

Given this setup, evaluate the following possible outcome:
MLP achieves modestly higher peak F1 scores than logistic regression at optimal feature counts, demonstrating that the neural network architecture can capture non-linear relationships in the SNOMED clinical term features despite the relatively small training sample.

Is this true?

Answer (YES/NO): NO